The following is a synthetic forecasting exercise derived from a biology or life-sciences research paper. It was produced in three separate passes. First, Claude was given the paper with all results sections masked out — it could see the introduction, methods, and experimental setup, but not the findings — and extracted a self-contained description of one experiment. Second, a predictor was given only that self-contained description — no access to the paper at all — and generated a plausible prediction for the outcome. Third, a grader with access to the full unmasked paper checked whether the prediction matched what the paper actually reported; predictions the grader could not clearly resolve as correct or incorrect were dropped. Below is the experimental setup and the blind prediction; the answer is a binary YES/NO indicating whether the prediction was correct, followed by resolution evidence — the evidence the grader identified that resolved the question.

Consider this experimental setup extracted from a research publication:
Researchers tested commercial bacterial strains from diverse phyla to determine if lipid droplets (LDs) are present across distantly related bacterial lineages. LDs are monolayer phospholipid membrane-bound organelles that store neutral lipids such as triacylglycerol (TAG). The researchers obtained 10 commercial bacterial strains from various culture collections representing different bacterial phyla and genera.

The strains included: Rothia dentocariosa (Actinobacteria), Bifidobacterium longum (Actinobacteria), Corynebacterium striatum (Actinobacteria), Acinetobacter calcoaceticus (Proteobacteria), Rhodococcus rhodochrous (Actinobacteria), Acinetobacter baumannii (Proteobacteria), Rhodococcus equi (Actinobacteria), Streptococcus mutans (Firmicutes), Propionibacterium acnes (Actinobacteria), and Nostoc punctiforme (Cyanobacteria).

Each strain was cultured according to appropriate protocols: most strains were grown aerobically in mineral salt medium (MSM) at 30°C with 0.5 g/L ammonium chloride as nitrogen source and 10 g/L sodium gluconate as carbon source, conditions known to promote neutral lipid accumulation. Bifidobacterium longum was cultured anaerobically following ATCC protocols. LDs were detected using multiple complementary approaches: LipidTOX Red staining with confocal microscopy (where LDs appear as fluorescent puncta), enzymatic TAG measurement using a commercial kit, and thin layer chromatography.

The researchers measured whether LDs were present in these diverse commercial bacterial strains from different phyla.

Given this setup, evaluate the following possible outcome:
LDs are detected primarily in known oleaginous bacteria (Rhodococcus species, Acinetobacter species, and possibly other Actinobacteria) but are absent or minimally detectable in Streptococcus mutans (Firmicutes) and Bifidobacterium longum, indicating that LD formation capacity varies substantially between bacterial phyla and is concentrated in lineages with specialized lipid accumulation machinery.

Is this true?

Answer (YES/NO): NO